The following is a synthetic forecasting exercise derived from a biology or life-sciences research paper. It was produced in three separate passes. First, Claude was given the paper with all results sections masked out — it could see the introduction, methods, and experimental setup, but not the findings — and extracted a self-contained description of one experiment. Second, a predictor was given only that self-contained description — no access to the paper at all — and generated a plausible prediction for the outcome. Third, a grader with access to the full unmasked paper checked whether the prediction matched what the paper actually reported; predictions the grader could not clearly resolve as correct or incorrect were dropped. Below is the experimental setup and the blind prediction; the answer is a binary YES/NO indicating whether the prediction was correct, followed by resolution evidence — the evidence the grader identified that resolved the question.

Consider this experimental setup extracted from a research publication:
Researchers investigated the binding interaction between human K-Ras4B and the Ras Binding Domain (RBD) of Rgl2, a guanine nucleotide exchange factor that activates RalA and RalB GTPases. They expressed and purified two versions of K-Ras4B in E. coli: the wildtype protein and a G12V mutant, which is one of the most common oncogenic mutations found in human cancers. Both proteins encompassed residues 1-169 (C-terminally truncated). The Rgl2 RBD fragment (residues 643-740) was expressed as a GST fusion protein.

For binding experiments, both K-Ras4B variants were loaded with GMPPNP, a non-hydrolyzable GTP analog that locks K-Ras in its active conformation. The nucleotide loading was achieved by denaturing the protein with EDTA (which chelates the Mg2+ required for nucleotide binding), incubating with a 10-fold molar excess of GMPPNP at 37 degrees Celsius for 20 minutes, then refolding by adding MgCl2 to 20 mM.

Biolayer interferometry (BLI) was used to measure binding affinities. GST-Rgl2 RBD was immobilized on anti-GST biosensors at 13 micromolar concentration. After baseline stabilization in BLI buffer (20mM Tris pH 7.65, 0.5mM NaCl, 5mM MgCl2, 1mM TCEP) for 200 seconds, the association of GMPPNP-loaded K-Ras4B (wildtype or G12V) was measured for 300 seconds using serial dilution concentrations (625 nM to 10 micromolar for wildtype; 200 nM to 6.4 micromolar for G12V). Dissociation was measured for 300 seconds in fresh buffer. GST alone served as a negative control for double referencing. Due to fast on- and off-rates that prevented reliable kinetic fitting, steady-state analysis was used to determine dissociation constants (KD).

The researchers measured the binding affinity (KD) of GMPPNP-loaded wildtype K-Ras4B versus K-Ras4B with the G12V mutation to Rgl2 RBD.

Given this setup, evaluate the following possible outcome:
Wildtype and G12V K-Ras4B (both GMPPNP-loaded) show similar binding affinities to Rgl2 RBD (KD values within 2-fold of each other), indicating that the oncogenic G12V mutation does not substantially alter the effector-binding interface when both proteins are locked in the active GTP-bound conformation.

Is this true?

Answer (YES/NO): NO